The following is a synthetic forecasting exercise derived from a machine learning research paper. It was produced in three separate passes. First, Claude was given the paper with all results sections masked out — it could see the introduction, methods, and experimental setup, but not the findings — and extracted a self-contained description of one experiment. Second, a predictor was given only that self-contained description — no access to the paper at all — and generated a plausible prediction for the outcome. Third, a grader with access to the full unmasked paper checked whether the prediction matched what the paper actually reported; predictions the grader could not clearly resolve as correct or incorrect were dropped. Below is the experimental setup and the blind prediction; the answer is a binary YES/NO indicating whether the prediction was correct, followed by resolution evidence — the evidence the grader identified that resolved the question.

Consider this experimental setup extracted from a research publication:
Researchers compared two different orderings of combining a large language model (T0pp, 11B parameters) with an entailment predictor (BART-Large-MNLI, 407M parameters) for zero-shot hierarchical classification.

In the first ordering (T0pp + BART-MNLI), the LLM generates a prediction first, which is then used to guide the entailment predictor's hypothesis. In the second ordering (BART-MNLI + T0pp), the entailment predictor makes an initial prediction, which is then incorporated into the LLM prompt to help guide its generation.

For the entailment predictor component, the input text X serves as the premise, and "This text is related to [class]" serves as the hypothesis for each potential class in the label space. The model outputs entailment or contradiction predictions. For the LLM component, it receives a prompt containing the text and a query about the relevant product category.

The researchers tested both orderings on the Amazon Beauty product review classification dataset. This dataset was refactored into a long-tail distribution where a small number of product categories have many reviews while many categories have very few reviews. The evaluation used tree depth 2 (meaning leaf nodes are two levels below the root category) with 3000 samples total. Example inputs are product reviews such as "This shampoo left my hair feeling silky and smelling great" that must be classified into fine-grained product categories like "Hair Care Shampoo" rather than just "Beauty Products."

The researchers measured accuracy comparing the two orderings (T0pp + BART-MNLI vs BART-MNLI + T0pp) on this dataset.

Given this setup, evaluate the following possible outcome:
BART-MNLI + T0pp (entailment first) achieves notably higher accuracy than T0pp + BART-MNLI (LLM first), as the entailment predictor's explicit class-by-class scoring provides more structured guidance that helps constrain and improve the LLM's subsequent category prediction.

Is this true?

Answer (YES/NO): YES